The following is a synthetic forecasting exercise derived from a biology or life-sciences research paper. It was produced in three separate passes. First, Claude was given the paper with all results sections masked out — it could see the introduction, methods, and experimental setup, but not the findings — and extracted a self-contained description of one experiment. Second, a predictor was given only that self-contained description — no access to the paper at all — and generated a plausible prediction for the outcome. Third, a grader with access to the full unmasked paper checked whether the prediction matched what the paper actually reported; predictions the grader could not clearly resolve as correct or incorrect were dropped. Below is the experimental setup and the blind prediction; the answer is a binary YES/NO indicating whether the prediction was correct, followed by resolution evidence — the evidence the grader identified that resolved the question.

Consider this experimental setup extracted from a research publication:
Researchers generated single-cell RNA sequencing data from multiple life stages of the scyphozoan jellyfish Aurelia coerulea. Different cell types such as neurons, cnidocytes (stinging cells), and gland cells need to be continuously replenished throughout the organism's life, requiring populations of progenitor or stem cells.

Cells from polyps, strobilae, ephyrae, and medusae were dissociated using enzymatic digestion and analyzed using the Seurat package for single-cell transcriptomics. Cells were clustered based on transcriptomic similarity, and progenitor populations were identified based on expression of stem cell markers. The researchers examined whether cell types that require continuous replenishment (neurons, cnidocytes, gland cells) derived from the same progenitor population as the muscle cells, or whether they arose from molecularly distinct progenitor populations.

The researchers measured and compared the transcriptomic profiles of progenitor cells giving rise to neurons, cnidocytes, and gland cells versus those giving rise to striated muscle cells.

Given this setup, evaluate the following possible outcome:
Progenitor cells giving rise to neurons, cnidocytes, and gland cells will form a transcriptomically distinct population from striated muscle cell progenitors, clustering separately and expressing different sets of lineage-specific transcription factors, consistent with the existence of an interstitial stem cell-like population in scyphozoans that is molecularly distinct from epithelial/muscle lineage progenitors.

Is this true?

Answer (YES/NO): YES